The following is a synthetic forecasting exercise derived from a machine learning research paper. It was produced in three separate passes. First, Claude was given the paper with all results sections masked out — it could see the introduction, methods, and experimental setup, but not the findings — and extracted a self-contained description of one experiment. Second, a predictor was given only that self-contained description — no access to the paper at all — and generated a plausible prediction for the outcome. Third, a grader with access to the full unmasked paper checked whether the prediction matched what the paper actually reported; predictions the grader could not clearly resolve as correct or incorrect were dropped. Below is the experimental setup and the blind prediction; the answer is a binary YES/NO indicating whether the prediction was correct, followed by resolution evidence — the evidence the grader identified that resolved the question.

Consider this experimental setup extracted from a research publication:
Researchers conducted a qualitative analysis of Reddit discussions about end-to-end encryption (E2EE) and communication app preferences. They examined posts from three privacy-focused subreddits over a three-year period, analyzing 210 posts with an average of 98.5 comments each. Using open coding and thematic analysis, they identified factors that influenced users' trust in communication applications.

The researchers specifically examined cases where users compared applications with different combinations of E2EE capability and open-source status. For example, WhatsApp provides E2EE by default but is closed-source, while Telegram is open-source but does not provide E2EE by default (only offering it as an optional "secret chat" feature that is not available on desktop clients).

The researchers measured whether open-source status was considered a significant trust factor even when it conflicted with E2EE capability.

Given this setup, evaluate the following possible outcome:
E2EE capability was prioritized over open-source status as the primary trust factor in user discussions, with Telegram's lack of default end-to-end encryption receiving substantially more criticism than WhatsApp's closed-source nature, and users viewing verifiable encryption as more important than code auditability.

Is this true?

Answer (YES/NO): NO